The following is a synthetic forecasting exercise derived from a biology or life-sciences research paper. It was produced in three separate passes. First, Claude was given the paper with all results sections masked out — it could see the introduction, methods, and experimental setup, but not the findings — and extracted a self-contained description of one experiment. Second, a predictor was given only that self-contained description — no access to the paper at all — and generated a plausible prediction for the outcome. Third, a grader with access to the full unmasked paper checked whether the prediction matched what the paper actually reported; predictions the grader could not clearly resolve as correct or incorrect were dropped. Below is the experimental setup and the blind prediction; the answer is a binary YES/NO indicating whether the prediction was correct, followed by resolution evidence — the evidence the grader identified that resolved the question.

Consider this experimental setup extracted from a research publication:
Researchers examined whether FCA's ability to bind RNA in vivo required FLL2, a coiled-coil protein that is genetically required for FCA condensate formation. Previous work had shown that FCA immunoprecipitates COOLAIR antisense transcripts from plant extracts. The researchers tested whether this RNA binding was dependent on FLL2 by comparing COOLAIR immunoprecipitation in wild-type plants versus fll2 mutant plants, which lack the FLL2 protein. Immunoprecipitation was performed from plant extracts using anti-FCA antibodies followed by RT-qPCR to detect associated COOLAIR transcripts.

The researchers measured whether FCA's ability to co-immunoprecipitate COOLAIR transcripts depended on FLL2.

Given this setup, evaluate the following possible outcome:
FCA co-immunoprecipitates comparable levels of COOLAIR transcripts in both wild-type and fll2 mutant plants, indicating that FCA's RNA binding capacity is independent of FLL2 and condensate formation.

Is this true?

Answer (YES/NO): YES